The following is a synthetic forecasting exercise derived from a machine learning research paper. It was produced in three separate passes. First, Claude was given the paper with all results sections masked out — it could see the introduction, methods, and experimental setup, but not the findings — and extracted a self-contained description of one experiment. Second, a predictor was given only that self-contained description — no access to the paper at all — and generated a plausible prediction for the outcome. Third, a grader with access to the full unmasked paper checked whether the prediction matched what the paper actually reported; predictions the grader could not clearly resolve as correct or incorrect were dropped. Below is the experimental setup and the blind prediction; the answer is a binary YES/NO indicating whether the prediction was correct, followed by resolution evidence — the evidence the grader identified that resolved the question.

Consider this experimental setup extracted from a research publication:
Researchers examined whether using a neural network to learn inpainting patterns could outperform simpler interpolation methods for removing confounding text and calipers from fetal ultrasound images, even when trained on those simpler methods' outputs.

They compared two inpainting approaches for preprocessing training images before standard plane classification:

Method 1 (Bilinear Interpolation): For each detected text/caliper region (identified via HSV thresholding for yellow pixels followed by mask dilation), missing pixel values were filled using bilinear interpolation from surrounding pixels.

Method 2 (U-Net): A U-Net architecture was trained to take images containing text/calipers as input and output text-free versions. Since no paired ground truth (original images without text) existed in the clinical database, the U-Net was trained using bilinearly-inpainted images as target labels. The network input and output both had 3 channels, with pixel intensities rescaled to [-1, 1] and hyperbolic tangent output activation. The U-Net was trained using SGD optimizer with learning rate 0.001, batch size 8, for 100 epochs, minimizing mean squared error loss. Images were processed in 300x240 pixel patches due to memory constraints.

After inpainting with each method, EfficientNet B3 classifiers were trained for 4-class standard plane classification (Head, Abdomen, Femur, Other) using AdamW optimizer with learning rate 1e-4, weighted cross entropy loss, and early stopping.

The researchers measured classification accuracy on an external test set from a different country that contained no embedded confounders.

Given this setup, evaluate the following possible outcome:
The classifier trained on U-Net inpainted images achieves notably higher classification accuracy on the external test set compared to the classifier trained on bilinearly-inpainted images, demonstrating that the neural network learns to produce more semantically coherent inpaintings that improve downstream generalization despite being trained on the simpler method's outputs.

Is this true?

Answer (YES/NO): NO